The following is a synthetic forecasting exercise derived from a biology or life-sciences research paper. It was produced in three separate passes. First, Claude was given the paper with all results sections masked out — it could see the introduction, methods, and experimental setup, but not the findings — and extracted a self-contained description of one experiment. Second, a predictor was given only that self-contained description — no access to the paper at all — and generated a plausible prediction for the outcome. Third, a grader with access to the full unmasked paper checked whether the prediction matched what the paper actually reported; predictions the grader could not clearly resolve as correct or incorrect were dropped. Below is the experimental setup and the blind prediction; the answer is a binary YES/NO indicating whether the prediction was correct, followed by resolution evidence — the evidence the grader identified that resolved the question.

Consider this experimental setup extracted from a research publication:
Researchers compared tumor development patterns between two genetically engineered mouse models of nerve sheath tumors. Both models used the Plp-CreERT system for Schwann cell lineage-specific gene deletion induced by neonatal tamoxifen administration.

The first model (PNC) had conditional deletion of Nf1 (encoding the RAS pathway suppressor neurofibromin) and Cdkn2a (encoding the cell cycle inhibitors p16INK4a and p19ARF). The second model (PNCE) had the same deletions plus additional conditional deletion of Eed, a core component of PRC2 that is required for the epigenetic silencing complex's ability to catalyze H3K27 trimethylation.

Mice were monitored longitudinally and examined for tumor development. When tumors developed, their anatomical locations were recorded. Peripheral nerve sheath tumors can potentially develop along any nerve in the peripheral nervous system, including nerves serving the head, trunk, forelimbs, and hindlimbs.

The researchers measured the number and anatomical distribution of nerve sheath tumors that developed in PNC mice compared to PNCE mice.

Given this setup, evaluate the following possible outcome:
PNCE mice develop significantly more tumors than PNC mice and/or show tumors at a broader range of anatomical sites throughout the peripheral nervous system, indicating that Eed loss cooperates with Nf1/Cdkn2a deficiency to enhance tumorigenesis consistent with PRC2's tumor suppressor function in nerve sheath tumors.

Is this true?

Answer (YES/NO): NO